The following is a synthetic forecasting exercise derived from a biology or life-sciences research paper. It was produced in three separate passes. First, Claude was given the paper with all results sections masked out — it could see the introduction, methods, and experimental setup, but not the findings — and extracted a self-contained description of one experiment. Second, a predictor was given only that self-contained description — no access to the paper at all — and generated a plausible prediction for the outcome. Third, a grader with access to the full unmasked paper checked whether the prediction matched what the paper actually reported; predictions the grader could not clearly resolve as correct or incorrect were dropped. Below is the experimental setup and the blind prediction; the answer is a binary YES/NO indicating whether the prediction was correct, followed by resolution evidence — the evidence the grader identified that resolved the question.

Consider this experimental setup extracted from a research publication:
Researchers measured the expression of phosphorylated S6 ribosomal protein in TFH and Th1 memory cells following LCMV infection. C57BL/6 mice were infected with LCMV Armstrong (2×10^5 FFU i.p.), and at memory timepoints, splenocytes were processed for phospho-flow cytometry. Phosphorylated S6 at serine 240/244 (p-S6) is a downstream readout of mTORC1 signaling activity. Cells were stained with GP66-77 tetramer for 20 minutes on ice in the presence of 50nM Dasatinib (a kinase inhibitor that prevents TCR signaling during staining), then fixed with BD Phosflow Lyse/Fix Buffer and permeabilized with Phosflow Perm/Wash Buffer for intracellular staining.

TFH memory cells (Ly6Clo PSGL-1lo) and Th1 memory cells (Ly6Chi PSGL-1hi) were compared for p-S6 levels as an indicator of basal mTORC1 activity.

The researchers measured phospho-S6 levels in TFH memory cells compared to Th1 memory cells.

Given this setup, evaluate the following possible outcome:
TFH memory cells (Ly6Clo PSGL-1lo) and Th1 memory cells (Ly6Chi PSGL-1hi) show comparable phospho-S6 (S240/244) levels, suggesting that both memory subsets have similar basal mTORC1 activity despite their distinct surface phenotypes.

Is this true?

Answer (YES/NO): NO